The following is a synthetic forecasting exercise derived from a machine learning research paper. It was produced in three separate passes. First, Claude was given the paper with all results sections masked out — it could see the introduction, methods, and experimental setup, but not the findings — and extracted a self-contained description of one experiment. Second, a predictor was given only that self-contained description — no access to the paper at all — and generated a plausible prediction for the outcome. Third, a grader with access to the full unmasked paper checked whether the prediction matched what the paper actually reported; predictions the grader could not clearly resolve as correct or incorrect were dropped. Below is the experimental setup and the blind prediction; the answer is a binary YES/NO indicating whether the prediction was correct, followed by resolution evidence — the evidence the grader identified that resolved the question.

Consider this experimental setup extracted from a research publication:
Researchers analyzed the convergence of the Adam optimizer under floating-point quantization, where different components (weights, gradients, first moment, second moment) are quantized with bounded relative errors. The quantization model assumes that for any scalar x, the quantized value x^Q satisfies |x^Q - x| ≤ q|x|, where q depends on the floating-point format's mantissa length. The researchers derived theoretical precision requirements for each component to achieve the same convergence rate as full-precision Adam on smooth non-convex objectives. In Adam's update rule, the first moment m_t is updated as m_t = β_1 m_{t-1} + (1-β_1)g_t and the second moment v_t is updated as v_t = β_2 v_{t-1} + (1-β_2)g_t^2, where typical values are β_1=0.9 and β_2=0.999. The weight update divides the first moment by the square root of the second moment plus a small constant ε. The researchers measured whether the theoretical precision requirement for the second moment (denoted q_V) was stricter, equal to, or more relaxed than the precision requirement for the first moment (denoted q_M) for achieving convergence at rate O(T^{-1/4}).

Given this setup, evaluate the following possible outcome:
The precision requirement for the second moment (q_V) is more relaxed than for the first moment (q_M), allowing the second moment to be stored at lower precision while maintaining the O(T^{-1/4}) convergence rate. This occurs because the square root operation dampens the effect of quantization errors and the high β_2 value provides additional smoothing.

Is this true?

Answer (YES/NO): NO